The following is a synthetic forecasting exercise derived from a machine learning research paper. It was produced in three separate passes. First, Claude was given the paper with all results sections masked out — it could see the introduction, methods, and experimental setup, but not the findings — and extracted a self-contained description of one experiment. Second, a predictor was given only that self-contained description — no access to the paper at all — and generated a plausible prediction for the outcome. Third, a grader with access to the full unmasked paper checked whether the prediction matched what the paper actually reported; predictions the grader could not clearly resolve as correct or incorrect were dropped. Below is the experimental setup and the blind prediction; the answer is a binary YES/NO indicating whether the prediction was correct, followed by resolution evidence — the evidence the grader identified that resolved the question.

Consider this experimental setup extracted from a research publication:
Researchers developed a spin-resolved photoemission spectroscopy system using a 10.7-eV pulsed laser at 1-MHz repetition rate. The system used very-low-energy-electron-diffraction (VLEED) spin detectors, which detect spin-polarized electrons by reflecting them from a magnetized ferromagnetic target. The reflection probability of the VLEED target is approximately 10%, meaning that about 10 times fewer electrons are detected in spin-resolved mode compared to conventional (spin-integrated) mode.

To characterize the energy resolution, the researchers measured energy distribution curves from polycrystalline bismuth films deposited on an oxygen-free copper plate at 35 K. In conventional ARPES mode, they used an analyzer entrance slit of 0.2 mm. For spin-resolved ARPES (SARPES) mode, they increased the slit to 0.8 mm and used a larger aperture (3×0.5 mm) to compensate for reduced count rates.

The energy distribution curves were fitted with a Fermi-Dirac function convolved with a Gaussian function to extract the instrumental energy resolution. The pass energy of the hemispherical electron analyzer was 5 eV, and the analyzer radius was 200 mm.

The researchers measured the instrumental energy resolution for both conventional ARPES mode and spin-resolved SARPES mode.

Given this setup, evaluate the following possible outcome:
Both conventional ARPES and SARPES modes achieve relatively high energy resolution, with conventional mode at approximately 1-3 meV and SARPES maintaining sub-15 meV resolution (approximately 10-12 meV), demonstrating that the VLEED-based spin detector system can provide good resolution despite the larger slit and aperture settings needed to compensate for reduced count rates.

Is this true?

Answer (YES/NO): NO